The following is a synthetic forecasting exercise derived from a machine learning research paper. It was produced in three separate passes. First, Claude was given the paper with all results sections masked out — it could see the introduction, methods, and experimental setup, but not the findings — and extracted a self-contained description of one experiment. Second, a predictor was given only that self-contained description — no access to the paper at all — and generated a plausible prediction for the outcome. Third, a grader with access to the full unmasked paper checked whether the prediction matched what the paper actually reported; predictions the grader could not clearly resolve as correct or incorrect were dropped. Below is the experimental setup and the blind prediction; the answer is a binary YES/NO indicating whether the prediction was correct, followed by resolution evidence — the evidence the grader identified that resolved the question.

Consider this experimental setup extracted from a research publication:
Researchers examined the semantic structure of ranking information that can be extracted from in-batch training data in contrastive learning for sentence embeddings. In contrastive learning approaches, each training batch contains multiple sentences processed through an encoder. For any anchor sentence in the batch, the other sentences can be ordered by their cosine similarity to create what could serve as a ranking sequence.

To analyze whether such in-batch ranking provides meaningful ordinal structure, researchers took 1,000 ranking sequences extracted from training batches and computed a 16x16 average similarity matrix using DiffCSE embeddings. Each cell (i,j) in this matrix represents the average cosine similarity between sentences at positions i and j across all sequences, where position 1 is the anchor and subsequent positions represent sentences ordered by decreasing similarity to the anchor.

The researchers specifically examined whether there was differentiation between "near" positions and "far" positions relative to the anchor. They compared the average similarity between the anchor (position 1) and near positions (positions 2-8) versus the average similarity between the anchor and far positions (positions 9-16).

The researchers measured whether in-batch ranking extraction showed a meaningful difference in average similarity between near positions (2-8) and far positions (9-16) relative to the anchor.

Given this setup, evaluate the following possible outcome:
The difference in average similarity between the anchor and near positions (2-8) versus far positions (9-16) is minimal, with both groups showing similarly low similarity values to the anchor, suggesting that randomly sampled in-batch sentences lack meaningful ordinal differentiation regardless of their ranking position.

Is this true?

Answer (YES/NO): YES